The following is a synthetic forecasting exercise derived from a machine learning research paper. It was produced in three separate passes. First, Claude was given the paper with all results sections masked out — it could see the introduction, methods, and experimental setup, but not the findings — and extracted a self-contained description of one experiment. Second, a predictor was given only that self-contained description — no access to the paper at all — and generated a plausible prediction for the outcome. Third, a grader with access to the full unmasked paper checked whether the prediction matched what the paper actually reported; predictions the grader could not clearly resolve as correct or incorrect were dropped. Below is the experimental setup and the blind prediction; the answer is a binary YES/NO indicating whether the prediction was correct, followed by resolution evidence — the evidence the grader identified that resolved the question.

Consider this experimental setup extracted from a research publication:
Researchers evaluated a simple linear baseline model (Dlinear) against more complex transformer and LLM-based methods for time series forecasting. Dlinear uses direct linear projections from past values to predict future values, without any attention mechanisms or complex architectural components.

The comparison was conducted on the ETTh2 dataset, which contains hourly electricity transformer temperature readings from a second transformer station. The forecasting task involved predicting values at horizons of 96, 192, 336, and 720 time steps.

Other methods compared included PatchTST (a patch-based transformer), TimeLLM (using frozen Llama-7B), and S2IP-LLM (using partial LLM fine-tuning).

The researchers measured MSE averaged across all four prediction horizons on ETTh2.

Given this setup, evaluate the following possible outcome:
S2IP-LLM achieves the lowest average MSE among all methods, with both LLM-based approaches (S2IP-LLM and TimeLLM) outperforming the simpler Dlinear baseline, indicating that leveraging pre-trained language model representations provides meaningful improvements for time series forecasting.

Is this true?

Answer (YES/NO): NO